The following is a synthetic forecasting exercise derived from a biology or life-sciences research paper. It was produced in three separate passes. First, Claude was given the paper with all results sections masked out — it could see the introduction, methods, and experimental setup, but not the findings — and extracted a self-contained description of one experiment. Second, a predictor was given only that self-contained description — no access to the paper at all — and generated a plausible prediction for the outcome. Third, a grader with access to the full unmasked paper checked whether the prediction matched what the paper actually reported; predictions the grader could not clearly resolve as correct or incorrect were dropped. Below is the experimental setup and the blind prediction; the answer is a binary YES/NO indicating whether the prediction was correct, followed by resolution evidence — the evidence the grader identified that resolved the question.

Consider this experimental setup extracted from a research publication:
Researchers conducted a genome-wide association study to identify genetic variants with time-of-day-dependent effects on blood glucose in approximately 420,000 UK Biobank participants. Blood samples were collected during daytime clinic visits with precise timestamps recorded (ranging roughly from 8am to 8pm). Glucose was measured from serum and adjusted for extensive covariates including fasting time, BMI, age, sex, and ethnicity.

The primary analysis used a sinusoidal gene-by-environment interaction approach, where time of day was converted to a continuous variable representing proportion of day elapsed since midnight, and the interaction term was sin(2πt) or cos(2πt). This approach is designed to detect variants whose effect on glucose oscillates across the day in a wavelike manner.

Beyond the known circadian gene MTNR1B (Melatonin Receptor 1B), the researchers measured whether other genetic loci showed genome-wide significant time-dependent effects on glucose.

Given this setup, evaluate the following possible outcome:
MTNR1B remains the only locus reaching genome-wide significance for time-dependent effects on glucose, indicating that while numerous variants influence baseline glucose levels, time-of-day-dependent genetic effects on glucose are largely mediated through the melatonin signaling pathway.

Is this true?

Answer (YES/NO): NO